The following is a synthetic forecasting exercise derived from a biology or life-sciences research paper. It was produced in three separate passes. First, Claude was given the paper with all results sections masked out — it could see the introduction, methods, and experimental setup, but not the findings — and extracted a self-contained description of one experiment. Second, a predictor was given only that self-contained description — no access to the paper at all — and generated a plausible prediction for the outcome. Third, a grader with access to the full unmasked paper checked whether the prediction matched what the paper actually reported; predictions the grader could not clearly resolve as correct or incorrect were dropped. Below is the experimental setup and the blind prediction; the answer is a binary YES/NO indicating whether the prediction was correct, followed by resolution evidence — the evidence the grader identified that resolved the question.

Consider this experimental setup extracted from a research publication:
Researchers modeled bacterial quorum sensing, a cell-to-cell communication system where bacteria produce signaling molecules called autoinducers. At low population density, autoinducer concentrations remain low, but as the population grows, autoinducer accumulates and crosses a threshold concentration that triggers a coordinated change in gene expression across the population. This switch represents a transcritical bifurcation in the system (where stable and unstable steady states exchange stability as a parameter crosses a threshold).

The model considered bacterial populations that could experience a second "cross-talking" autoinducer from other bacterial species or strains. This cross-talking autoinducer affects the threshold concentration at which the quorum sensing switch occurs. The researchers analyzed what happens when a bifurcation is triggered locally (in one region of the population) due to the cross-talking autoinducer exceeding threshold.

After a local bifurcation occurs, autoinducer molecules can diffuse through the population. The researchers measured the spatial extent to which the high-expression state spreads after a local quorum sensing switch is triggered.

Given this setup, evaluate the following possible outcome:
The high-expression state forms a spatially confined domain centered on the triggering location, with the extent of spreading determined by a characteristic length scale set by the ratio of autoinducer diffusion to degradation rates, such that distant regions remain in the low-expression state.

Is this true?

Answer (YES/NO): NO